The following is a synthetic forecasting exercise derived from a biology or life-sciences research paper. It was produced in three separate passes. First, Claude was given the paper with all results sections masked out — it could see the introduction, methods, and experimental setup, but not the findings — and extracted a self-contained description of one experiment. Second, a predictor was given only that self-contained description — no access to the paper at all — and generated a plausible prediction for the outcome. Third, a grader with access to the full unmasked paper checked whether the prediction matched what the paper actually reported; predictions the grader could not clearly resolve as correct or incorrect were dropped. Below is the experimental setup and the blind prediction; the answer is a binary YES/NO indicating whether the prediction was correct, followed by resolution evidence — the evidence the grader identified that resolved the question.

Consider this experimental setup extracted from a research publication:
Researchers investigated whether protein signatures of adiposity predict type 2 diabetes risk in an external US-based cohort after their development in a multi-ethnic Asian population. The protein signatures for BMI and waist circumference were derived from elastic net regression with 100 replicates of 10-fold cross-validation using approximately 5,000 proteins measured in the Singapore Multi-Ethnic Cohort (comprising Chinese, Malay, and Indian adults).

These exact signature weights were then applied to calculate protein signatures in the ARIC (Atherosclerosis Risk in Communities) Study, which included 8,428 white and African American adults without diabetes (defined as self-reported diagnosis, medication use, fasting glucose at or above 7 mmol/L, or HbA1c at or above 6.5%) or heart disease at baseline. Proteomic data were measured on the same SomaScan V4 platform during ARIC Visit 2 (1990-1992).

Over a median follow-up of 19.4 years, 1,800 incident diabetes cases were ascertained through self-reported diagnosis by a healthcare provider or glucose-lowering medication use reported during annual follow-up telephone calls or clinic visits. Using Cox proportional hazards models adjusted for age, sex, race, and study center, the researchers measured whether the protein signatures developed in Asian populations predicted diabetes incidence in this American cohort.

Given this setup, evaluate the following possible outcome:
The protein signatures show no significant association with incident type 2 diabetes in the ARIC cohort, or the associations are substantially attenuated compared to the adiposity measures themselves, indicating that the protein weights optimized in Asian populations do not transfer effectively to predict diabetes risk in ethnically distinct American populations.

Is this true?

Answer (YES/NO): NO